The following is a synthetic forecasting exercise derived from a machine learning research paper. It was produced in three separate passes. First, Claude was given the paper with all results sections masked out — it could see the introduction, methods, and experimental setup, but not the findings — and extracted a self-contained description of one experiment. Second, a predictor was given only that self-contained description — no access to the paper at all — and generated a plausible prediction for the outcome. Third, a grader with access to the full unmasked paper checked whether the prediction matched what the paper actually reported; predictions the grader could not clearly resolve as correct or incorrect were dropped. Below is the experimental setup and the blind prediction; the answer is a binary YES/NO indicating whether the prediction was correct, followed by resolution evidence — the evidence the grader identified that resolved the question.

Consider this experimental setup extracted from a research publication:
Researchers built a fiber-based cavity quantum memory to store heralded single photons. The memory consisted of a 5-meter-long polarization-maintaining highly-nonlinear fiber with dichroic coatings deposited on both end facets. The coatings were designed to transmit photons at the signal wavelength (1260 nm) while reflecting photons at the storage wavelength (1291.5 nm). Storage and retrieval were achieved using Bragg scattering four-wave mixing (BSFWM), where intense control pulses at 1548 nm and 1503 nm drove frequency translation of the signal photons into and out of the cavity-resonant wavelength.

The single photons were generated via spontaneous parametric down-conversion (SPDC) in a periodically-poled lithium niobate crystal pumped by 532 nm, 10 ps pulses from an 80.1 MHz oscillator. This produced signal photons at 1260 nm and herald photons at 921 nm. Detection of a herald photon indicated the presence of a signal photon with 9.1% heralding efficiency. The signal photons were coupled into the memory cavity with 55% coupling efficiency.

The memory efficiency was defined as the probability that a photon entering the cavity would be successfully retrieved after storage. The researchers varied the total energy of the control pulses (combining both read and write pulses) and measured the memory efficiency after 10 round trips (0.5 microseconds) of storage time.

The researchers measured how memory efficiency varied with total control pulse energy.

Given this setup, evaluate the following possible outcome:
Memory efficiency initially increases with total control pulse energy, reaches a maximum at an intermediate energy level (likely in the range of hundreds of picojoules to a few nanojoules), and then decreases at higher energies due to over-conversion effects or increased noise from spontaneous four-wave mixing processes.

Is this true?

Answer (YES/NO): NO